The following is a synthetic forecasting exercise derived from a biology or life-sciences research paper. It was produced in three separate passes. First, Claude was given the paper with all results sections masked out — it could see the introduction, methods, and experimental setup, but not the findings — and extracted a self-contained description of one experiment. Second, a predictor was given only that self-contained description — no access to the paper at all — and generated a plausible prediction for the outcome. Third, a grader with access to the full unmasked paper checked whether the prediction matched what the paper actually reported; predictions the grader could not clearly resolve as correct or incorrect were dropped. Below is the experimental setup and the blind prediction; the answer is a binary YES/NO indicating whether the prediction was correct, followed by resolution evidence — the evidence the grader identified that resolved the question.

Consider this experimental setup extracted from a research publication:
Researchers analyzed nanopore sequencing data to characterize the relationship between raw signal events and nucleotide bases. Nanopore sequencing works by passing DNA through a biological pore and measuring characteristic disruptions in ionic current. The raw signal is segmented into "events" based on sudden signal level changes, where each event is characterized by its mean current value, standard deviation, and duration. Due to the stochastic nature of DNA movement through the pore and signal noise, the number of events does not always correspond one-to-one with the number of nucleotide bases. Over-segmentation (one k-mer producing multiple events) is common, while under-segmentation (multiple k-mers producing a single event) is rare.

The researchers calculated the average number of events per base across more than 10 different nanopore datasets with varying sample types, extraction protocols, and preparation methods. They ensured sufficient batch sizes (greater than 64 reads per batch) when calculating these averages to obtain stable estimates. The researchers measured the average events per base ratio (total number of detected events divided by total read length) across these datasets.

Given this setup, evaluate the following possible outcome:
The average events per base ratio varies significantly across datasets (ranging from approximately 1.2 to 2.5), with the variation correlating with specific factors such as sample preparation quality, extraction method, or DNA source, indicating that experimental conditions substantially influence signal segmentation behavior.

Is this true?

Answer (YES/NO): NO